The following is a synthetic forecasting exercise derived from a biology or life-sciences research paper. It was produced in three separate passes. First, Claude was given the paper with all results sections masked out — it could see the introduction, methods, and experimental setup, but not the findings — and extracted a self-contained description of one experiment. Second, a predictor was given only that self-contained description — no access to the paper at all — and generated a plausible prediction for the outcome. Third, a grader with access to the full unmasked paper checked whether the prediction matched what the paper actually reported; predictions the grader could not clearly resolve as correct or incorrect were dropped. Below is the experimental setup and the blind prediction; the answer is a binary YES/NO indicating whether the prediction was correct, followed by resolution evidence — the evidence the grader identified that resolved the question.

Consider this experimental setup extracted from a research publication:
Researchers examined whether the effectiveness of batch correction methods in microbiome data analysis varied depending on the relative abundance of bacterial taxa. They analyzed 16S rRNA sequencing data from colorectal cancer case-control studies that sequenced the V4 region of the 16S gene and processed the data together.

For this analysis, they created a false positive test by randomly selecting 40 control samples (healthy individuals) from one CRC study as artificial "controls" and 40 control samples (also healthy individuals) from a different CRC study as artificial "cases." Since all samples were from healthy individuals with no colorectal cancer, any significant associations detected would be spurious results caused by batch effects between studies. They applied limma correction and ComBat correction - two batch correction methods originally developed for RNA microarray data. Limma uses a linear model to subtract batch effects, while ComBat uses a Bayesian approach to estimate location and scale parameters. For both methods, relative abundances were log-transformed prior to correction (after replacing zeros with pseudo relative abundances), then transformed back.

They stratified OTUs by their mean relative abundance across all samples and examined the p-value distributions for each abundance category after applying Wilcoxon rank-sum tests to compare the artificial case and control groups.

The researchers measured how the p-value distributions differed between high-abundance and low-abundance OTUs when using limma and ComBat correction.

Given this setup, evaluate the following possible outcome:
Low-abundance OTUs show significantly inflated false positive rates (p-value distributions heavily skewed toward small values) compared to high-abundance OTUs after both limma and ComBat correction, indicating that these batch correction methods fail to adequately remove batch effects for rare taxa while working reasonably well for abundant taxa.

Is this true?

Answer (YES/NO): YES